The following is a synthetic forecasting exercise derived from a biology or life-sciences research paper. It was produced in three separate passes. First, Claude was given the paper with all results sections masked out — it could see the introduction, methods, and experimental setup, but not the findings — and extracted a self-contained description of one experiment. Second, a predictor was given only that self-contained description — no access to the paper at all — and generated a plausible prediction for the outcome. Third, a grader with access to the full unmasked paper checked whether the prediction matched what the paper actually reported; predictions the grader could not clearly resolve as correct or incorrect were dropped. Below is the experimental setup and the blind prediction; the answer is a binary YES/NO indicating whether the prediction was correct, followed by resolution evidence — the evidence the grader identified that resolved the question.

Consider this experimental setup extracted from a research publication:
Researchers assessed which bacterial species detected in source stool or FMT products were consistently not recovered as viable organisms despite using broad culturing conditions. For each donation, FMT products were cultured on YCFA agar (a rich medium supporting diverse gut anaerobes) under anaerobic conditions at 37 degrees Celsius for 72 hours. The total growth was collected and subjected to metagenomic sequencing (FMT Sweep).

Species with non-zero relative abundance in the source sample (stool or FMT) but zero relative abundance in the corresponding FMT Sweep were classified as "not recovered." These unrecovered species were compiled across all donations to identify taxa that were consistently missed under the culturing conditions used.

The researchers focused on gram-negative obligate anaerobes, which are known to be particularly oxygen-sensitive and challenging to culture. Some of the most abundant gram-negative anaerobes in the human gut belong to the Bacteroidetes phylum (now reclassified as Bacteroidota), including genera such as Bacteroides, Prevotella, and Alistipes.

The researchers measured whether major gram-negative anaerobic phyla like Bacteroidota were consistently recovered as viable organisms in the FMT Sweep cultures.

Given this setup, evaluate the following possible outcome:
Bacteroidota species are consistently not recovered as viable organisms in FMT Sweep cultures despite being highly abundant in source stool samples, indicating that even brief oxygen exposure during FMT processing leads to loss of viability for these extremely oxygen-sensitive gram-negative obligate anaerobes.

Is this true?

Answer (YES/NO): NO